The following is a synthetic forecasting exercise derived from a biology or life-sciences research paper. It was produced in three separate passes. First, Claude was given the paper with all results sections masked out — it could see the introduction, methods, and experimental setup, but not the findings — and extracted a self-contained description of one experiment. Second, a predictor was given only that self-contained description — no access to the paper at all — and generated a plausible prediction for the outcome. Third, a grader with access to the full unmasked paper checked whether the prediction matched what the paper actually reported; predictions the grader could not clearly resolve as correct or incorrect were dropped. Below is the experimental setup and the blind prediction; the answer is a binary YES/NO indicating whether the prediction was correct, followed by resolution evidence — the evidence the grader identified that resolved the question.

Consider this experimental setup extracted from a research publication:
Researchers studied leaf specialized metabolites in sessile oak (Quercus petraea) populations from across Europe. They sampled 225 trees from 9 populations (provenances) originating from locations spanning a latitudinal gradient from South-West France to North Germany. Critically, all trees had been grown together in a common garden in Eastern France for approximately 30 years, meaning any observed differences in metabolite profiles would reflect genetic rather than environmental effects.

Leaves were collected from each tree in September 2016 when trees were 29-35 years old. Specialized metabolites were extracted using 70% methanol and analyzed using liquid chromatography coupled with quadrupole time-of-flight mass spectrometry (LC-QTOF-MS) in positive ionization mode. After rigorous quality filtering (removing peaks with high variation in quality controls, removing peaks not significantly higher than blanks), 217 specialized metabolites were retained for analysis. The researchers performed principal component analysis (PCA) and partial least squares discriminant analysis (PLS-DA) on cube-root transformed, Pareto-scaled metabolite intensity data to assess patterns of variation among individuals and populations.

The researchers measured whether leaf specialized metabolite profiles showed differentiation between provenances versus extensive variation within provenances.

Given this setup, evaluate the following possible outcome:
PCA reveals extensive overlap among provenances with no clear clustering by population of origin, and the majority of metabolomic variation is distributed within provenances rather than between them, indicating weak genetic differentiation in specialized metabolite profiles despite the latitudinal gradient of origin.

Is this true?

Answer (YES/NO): YES